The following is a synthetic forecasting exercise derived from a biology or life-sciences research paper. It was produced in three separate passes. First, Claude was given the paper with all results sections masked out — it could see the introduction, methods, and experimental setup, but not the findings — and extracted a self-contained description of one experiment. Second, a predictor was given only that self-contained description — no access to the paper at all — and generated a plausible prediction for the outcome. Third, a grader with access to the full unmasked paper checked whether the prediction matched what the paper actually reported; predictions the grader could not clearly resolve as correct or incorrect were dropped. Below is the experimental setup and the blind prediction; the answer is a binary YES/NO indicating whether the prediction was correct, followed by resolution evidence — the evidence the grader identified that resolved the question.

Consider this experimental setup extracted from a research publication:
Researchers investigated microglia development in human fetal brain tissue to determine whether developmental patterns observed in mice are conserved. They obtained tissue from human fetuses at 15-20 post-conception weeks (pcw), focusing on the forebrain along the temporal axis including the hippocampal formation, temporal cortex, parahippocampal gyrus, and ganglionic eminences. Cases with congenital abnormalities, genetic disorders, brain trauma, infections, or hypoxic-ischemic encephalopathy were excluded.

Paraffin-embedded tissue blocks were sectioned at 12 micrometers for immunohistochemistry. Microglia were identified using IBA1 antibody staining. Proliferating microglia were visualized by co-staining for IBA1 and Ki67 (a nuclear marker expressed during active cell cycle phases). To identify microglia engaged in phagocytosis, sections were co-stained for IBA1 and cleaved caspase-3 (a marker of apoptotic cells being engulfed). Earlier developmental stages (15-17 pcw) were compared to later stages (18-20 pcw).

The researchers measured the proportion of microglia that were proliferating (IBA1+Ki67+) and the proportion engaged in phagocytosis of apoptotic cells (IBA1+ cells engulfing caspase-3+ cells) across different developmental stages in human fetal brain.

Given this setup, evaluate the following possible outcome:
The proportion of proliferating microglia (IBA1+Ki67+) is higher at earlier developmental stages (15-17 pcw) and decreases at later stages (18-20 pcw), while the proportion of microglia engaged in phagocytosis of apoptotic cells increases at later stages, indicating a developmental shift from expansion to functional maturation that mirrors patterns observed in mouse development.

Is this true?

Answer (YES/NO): YES